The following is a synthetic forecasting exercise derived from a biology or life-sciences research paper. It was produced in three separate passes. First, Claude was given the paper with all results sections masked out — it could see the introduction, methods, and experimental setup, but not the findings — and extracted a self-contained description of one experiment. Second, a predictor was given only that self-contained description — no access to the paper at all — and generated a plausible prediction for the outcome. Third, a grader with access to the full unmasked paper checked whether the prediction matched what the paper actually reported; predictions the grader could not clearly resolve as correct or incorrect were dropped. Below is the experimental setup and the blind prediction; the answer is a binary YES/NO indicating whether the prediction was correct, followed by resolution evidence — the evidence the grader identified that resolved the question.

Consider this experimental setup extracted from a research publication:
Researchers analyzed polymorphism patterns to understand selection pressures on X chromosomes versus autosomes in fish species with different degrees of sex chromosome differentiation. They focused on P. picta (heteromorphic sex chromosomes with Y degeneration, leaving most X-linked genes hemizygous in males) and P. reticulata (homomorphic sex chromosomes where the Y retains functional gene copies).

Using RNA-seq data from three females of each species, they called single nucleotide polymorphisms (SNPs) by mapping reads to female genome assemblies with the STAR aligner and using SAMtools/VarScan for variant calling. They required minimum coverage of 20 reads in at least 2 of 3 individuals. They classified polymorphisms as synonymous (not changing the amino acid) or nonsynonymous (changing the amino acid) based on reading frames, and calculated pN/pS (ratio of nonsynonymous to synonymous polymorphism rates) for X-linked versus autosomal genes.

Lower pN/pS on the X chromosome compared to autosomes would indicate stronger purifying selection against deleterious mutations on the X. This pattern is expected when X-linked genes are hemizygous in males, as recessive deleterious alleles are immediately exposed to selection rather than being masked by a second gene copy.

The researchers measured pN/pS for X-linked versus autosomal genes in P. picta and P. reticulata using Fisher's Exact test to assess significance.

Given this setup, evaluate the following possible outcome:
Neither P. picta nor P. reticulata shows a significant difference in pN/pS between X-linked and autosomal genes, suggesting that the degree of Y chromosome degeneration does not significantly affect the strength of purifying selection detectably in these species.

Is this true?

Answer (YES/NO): NO